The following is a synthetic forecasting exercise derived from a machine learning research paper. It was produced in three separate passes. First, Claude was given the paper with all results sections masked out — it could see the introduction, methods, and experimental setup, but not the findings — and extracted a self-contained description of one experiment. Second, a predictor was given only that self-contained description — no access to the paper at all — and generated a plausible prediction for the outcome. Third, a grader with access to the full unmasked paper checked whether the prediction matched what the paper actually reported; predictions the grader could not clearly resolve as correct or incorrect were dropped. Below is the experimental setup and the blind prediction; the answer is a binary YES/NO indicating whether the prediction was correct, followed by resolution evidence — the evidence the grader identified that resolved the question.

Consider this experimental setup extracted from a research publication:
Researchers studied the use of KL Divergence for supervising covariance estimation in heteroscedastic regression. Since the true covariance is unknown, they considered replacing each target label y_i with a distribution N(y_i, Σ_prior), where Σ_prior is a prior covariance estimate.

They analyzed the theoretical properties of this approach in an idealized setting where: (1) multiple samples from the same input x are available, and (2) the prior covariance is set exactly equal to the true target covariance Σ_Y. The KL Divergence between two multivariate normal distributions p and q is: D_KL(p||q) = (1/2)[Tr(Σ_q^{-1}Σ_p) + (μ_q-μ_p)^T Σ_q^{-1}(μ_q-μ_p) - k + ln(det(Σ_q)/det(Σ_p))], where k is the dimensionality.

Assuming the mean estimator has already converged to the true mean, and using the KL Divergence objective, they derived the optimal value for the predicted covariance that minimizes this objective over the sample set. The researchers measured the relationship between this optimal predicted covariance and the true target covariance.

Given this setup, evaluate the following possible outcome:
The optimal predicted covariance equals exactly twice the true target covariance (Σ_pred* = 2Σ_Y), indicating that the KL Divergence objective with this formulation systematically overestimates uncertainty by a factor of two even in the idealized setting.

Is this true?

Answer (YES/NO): YES